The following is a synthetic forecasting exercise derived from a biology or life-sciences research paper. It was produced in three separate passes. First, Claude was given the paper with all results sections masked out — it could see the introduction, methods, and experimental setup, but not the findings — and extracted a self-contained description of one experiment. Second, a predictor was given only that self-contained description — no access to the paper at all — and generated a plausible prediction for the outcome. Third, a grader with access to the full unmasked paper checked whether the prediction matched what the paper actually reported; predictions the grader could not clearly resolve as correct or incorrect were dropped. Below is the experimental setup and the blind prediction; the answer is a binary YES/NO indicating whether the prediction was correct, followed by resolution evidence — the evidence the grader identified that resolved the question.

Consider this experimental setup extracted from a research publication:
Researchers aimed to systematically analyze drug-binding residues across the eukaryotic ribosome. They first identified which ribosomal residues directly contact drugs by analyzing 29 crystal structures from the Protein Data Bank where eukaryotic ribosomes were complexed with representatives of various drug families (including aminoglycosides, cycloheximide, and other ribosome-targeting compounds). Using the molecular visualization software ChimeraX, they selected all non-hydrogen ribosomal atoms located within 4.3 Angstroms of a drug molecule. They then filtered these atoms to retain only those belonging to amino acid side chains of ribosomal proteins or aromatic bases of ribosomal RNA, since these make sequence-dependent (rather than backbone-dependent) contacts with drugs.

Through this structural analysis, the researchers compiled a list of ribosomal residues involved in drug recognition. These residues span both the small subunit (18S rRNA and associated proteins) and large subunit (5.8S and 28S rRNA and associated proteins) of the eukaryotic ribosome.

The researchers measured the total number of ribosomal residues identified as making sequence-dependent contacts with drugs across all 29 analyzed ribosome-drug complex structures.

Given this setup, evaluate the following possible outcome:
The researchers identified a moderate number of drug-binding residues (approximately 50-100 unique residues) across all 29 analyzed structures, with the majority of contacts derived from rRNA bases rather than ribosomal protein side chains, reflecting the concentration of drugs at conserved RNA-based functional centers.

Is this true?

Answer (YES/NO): YES